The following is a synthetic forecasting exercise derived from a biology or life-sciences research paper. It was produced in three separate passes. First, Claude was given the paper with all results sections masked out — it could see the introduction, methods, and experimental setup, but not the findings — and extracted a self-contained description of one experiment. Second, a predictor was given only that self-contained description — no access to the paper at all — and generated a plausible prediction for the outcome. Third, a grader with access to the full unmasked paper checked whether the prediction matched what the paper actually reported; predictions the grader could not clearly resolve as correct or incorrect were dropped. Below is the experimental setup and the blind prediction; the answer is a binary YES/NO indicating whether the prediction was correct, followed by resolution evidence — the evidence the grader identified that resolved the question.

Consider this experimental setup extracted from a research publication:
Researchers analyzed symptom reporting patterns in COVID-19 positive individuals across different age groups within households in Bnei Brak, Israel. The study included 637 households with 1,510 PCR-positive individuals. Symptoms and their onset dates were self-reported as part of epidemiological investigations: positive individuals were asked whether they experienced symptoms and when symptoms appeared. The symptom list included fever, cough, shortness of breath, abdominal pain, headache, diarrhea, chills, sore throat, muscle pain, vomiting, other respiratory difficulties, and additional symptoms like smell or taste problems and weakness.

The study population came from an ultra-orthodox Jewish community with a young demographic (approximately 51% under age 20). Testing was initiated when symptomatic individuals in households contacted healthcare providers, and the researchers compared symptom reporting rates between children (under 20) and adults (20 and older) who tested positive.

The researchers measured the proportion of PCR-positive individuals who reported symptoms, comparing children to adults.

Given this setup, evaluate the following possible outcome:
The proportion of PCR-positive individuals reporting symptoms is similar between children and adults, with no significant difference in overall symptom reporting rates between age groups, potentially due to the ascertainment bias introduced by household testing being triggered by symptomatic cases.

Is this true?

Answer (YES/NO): NO